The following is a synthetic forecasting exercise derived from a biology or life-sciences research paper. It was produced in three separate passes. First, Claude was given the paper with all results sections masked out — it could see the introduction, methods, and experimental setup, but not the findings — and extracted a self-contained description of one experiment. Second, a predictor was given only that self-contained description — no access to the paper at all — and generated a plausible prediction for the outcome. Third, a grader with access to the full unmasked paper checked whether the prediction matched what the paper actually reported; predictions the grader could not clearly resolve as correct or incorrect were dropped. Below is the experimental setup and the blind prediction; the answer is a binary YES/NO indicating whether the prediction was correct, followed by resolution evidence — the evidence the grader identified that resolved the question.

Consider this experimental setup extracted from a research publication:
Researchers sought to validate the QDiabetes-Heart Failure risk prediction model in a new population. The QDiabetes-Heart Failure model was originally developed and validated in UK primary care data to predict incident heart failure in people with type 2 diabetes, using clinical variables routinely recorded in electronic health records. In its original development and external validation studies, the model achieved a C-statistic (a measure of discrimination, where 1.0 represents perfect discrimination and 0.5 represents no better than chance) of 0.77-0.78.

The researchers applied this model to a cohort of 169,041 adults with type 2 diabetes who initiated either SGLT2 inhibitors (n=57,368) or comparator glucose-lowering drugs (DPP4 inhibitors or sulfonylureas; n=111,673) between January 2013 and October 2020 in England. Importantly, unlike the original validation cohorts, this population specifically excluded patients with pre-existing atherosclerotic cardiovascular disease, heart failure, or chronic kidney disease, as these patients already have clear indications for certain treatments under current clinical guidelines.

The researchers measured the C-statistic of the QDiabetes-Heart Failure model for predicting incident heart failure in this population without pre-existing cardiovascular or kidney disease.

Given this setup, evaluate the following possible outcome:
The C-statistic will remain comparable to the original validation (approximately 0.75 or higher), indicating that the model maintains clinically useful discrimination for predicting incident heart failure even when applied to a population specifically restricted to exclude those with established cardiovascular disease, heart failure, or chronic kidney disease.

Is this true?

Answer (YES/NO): NO